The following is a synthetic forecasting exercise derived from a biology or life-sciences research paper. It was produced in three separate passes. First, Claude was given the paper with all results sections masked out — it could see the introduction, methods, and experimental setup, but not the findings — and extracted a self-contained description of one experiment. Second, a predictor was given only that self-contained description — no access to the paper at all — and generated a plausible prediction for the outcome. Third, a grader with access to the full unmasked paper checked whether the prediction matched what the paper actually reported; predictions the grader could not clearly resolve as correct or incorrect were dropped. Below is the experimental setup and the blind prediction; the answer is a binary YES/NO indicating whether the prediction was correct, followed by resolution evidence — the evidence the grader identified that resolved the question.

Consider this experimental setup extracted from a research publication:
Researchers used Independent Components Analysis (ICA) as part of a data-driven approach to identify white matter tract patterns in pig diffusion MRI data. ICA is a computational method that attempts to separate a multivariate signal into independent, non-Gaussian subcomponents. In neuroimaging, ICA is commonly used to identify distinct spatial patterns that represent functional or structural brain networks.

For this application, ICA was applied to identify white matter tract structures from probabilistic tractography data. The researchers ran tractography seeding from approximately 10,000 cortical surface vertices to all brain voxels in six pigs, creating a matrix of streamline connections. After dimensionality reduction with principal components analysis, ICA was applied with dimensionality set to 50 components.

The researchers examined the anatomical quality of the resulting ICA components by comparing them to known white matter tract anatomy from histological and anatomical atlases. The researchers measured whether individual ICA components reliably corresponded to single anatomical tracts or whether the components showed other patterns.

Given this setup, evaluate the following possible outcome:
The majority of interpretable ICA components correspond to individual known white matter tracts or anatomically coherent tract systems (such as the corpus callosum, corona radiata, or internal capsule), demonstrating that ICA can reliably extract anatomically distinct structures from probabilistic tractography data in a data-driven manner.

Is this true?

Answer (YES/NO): NO